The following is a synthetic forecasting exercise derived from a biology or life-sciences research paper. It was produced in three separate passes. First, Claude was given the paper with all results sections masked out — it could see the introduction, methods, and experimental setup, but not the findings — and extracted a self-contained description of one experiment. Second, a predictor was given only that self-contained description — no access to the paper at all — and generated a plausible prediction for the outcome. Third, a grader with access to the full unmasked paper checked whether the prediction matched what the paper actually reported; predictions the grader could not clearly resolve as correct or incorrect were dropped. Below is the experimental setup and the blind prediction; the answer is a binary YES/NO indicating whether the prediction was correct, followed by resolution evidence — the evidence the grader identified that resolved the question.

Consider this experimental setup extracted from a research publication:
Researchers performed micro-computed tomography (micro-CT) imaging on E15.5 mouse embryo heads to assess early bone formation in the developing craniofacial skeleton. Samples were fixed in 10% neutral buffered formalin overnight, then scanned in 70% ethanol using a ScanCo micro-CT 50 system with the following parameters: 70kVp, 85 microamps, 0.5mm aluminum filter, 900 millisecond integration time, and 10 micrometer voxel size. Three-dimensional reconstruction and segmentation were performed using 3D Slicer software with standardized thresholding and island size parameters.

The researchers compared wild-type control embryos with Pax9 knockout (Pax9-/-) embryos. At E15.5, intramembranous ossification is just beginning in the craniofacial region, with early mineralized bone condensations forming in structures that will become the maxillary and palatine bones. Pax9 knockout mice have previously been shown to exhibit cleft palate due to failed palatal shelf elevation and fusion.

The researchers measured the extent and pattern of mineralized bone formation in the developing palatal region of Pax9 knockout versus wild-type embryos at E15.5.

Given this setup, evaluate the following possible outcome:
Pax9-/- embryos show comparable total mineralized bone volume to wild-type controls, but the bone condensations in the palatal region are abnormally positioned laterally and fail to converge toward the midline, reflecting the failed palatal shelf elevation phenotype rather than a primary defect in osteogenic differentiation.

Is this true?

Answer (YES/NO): NO